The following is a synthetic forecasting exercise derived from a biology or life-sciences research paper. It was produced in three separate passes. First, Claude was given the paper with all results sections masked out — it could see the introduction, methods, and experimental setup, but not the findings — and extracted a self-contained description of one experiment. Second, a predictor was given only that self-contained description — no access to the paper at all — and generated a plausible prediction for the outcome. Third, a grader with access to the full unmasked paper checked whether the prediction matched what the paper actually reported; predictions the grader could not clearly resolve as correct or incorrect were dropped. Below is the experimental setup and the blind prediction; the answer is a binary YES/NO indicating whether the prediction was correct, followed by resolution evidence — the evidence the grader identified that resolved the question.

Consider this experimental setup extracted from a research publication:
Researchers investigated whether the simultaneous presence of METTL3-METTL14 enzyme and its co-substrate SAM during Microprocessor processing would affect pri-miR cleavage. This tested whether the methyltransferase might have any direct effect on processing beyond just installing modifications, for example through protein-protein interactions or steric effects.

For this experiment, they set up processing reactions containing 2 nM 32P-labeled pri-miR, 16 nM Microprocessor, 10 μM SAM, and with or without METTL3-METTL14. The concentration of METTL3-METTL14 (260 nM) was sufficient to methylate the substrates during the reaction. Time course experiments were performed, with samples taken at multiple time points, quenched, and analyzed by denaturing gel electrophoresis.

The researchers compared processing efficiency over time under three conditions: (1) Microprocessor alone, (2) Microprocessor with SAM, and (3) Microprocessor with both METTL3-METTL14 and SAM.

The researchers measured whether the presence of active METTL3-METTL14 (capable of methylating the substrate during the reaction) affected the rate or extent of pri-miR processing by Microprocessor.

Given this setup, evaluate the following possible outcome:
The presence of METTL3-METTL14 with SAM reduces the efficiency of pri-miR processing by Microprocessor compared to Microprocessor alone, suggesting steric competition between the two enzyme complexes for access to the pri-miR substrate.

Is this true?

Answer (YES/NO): NO